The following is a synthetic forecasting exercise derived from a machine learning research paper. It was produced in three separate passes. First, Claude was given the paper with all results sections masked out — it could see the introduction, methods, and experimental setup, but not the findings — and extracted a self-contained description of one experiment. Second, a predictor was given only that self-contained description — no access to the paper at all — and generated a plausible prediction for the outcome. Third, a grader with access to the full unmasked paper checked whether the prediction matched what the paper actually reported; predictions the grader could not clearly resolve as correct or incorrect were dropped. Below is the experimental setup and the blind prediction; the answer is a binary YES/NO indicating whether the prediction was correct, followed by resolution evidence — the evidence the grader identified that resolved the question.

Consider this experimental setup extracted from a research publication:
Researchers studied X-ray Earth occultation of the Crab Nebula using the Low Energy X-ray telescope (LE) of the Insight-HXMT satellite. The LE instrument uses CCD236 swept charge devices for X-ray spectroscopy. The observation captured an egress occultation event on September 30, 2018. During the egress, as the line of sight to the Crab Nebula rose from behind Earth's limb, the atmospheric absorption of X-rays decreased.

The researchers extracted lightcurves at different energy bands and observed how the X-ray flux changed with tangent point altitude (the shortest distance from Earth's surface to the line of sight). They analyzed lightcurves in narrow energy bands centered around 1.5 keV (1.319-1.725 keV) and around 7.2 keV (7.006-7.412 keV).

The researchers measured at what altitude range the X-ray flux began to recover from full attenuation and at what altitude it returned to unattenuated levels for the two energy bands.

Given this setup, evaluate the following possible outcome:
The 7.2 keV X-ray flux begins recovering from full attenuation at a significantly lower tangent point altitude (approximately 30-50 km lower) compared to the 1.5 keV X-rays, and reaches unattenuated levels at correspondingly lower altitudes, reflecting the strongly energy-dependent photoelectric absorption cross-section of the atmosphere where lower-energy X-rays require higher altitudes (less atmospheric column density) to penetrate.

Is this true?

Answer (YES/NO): NO